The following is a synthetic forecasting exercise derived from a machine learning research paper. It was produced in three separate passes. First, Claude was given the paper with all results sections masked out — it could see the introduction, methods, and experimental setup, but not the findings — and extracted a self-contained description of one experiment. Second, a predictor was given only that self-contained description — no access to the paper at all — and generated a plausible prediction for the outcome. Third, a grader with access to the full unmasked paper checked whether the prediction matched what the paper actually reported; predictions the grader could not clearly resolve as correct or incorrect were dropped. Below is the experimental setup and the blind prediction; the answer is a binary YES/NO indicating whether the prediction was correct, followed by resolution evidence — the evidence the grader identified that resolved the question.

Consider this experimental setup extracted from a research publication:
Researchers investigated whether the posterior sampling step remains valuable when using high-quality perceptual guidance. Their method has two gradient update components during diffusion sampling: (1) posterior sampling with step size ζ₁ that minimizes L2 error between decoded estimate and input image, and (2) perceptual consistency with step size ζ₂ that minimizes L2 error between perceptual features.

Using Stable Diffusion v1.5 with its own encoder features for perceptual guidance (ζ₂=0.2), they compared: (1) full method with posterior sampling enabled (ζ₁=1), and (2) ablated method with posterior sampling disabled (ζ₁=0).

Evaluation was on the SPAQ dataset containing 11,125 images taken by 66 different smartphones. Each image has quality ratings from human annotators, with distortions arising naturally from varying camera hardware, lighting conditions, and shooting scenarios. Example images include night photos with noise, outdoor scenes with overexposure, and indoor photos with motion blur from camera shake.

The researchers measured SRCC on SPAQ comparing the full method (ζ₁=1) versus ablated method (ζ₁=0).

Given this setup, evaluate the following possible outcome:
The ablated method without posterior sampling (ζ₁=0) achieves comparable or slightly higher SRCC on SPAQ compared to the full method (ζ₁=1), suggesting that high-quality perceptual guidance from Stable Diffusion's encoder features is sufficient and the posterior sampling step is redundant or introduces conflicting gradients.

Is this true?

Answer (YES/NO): NO